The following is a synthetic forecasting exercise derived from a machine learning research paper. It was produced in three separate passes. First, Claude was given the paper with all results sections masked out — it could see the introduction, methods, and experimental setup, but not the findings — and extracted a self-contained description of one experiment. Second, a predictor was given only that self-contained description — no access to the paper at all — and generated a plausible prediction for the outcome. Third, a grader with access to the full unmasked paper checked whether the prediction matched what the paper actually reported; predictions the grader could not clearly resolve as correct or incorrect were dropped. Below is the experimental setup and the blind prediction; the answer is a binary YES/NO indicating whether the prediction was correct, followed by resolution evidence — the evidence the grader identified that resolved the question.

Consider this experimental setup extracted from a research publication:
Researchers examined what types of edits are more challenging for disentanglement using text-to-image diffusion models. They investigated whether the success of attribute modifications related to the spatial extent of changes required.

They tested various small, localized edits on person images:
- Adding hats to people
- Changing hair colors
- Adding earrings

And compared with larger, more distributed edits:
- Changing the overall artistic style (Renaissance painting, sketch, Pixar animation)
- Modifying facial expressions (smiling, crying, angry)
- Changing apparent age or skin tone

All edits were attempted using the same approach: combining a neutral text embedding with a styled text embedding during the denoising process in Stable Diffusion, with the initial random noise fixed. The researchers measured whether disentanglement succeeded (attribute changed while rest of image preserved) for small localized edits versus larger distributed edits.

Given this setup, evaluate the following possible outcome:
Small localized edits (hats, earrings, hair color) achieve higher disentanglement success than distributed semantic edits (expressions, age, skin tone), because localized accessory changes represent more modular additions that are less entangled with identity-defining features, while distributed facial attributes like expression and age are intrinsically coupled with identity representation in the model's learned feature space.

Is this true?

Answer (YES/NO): NO